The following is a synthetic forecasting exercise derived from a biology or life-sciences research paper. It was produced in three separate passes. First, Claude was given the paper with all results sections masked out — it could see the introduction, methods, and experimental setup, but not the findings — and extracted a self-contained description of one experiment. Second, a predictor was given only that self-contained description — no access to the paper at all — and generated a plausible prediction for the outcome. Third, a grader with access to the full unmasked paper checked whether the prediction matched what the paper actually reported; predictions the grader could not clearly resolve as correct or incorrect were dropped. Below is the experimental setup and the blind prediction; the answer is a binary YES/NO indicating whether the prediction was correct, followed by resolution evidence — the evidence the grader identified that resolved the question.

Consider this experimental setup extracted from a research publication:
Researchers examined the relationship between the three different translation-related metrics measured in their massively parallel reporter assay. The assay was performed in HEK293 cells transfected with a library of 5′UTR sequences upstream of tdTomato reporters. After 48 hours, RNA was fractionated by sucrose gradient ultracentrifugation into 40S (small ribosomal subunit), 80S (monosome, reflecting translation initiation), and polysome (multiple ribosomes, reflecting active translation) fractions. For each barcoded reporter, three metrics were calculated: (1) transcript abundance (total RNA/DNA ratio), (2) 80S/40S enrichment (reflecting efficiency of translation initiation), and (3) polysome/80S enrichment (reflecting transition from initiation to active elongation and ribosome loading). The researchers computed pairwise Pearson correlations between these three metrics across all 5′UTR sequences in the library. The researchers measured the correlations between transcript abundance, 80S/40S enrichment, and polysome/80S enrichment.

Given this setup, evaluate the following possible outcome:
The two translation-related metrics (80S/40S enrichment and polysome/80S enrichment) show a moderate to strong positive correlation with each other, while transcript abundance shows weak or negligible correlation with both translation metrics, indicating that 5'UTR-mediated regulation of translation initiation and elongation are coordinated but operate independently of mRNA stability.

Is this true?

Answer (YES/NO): NO